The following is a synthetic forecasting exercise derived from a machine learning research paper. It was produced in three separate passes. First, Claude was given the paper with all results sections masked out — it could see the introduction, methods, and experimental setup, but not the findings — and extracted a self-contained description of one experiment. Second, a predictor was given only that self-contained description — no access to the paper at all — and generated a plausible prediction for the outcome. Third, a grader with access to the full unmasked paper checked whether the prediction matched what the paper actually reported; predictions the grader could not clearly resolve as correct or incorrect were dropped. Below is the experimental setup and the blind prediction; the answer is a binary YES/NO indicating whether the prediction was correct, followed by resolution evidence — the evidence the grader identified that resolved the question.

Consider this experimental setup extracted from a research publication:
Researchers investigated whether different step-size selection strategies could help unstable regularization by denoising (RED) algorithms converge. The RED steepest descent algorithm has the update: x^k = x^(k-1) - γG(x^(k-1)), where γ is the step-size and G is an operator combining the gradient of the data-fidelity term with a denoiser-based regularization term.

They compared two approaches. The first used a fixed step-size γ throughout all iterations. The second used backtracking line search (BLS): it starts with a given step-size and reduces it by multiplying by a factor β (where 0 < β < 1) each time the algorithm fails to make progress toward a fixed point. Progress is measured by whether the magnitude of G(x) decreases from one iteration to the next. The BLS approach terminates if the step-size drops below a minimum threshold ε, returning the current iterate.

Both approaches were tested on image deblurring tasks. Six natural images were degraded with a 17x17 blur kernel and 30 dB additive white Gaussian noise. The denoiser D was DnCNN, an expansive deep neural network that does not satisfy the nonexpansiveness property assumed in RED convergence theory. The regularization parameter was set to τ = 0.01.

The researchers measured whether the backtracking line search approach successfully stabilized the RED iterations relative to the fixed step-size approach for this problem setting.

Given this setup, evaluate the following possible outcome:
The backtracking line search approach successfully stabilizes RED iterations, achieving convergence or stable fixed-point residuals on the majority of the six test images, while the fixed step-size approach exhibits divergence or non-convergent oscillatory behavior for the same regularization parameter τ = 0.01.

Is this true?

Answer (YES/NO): NO